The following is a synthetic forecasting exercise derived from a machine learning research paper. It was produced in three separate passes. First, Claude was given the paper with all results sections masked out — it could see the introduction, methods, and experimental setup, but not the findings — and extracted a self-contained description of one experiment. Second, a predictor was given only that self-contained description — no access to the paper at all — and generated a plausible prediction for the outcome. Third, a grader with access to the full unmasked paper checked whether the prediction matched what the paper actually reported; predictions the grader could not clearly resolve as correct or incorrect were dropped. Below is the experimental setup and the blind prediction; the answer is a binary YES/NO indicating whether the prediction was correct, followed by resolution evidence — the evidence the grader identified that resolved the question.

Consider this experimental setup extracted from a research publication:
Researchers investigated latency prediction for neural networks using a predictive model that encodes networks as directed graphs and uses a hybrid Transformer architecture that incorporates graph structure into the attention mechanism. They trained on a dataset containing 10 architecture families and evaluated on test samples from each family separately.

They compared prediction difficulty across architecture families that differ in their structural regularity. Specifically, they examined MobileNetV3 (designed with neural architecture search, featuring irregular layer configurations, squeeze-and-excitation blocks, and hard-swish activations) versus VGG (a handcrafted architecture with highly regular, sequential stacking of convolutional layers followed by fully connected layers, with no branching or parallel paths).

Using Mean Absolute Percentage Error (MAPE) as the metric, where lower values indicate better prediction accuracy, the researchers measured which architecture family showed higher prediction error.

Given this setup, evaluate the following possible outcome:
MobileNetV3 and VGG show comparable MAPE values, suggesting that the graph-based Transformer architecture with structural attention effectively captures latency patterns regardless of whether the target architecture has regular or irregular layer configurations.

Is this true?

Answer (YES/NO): YES